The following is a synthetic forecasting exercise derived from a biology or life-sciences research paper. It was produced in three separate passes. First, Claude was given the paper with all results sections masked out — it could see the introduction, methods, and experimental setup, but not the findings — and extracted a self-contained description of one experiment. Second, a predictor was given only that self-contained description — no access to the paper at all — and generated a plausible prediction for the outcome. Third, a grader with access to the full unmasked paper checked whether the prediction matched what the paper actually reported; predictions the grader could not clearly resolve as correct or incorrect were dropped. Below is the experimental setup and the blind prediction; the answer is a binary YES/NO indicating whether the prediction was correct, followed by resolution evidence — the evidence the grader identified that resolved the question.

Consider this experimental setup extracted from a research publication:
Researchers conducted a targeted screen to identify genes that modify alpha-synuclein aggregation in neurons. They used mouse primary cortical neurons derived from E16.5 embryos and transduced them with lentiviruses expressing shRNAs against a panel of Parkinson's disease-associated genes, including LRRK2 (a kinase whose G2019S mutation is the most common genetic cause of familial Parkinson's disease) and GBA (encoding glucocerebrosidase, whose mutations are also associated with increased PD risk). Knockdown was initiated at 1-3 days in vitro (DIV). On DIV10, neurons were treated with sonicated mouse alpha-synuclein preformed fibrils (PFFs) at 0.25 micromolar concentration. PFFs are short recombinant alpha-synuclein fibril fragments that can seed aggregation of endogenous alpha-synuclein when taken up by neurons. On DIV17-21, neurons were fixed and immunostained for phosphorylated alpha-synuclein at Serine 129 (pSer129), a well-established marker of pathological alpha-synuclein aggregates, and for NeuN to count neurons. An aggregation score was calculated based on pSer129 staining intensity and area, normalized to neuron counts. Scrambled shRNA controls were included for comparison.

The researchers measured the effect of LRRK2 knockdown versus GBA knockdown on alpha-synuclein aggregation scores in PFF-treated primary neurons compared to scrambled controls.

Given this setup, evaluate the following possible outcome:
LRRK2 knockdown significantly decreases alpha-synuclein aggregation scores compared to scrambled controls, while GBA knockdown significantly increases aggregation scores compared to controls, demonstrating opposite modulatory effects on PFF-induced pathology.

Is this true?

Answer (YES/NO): YES